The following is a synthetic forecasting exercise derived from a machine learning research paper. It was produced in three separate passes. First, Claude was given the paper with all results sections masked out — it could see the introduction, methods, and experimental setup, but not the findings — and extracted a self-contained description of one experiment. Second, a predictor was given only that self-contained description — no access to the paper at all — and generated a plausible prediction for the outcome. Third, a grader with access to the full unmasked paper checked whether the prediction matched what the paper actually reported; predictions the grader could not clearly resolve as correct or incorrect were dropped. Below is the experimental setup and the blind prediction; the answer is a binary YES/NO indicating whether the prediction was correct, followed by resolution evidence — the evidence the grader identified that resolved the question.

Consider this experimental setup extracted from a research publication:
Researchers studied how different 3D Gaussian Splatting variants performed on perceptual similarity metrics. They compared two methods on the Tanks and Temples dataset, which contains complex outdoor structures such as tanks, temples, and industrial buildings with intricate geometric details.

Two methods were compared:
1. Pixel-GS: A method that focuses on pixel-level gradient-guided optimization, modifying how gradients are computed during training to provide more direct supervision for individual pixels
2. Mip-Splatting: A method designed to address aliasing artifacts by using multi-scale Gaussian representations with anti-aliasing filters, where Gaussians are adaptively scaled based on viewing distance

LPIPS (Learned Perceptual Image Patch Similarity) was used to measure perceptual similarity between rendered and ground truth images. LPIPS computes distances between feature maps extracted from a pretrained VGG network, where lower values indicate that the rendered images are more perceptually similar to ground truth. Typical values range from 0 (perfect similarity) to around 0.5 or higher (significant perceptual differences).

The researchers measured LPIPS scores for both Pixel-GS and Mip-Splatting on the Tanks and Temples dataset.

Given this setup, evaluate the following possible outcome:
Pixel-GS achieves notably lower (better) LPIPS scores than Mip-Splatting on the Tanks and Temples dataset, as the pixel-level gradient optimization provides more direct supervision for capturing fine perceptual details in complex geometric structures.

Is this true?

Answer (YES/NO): YES